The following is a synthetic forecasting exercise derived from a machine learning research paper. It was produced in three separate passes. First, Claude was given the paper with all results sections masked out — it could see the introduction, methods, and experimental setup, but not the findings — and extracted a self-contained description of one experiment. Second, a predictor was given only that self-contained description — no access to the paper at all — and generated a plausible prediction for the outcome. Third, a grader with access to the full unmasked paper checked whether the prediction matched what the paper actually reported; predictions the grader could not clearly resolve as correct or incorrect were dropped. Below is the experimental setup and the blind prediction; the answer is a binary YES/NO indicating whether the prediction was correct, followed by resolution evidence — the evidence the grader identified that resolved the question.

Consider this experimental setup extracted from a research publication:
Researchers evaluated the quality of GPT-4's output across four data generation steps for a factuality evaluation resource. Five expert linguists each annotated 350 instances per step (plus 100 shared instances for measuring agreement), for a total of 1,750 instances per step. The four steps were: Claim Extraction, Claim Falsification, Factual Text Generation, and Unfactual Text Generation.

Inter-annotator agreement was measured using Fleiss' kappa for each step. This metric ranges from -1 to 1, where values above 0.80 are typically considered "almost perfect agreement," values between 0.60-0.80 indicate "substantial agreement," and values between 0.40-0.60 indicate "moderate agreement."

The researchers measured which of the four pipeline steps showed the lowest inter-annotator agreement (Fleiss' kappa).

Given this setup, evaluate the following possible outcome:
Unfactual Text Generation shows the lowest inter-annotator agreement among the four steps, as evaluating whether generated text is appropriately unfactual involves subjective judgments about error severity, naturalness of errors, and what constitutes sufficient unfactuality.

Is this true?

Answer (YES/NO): YES